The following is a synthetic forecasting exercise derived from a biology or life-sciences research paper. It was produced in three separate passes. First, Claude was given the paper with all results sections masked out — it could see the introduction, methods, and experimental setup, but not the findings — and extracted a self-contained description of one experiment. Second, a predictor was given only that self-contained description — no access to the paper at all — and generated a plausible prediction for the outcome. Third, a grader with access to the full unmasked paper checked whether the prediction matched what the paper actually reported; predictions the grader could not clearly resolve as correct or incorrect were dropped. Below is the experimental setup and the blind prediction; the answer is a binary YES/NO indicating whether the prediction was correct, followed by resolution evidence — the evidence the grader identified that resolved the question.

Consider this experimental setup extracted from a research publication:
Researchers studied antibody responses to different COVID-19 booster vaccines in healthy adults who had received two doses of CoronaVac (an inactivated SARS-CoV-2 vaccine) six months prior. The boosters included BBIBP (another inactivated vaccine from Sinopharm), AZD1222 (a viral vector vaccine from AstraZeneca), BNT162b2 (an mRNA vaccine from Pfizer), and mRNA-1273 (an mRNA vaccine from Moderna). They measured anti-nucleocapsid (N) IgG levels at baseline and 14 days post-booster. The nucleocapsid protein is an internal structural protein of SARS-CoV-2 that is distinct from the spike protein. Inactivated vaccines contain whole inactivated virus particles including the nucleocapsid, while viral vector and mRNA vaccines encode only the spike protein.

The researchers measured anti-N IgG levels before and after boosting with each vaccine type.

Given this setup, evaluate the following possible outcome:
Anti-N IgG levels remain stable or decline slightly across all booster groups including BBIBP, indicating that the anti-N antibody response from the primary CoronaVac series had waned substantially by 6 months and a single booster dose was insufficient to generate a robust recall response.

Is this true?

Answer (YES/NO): NO